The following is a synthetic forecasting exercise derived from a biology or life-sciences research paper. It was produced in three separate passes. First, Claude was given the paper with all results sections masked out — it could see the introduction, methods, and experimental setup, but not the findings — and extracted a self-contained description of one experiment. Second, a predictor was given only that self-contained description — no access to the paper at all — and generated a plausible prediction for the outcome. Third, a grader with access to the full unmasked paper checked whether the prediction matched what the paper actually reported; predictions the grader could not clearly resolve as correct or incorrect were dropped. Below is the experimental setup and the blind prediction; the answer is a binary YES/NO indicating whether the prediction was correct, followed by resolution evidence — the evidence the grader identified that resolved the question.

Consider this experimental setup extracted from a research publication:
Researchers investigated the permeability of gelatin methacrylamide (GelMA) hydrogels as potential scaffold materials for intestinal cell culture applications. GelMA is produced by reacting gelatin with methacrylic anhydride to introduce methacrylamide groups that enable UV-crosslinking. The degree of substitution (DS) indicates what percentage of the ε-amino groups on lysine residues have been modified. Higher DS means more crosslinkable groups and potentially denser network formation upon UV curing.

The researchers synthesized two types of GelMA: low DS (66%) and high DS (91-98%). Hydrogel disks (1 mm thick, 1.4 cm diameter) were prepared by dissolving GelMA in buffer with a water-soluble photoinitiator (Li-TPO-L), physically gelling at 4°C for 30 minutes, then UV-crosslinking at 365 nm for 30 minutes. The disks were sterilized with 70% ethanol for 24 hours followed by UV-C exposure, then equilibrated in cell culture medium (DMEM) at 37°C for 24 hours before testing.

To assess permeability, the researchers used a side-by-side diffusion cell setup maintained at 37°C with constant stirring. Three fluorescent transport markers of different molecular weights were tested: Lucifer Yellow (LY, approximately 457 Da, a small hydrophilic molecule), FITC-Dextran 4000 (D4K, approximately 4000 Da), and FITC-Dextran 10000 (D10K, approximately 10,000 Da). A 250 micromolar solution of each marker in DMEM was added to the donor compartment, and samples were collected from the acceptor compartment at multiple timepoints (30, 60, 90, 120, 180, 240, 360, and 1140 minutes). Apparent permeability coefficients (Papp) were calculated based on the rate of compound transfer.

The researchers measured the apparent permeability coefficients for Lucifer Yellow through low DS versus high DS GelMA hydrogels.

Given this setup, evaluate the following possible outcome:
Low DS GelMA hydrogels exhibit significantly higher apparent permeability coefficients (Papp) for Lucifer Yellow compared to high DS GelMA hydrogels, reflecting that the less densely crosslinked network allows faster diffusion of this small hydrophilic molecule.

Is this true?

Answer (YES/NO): NO